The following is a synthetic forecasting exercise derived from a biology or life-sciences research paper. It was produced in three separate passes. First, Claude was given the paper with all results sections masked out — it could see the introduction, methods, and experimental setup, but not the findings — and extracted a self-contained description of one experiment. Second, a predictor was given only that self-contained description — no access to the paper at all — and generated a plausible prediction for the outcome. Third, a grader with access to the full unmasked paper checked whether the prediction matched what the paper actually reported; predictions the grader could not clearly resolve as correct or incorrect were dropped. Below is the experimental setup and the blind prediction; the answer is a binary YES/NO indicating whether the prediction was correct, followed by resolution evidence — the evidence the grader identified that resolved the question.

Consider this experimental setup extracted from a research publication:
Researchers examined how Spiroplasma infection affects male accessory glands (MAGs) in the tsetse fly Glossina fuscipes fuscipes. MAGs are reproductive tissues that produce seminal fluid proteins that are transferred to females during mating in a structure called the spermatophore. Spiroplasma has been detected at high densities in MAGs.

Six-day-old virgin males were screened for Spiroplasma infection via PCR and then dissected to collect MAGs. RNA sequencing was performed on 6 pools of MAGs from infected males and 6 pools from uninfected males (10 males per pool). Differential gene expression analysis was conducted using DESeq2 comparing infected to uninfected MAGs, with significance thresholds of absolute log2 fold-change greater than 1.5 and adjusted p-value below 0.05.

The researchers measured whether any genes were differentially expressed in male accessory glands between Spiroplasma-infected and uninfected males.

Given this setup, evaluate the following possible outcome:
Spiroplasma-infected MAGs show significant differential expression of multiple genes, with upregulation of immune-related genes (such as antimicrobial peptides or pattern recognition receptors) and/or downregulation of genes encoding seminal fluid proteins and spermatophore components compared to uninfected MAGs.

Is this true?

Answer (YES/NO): NO